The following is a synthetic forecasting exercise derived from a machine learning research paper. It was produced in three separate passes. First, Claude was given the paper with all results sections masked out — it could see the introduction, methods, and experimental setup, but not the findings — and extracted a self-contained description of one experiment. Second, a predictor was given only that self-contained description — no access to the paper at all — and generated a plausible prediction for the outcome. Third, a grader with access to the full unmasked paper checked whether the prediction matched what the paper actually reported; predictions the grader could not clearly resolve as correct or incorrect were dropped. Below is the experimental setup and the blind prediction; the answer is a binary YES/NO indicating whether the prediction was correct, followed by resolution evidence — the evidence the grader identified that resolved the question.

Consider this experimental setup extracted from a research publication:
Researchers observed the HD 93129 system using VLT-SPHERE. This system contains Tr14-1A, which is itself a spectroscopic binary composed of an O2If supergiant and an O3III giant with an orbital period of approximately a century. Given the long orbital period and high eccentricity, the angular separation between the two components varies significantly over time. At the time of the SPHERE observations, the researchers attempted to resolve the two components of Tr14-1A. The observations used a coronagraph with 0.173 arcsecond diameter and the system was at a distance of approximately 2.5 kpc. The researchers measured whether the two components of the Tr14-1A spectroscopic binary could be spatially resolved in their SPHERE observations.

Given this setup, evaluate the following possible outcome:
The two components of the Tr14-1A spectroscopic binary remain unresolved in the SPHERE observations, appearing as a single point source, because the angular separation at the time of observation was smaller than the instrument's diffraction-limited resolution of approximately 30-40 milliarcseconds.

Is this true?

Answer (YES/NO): YES